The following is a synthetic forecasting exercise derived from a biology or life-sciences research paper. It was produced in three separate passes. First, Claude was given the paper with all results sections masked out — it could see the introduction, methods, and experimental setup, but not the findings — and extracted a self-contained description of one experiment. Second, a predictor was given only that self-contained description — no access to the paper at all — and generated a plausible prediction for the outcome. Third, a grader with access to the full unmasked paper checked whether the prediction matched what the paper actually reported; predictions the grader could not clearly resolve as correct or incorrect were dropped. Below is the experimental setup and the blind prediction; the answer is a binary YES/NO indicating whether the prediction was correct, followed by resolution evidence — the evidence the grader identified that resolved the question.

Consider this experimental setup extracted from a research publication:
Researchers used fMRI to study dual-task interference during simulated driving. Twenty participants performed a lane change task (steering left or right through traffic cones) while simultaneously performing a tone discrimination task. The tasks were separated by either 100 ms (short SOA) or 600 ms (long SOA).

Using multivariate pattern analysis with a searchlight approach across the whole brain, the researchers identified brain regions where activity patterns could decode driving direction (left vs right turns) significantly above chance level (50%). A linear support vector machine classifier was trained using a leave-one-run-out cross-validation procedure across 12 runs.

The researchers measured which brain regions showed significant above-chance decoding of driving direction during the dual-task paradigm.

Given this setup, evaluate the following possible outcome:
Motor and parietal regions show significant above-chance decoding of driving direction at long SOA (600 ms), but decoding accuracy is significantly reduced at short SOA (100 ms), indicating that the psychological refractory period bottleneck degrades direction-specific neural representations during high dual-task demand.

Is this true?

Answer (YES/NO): NO